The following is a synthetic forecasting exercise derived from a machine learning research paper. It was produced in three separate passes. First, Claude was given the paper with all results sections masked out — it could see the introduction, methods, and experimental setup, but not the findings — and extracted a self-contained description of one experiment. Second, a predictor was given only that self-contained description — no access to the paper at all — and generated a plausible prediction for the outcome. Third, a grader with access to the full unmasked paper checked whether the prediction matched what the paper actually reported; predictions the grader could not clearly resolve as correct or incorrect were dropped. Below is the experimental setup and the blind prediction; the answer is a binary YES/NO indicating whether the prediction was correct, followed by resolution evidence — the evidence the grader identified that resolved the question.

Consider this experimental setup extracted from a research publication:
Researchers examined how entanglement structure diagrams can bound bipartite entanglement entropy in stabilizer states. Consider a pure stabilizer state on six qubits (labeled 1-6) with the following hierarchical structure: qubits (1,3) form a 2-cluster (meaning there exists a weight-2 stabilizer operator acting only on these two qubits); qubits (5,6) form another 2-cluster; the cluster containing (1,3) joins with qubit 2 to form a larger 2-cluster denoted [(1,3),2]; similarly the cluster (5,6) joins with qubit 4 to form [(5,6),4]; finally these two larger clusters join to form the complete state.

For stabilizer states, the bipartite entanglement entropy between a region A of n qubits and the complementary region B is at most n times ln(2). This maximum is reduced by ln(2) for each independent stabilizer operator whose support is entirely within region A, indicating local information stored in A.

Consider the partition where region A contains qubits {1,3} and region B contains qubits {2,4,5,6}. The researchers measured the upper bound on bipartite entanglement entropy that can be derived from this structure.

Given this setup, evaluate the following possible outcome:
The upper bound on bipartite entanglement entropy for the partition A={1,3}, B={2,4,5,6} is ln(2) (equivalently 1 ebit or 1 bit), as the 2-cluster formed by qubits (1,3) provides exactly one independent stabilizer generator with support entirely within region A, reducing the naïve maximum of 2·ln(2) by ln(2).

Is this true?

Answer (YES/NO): YES